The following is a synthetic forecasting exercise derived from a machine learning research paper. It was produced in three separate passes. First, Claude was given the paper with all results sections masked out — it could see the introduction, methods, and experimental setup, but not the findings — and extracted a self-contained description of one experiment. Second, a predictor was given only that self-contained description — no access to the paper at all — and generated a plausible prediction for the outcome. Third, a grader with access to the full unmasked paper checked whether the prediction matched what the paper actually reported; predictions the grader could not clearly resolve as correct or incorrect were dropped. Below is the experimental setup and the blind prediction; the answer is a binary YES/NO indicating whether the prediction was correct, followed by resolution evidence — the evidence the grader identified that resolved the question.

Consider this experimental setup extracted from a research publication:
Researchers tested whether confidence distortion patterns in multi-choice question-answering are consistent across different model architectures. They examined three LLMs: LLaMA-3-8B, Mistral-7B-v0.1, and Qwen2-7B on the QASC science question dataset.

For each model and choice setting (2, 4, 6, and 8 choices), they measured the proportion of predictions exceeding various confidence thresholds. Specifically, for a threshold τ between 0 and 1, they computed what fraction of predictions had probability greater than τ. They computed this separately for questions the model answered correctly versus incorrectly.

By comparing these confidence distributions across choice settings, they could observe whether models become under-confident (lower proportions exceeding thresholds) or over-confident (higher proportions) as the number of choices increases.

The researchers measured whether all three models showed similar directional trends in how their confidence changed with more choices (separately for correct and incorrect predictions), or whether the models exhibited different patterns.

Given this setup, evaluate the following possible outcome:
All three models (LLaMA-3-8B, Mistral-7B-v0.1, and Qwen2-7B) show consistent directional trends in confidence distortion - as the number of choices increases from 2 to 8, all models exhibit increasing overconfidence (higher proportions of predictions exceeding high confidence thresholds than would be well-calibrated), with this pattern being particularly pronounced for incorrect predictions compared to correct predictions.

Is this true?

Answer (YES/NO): NO